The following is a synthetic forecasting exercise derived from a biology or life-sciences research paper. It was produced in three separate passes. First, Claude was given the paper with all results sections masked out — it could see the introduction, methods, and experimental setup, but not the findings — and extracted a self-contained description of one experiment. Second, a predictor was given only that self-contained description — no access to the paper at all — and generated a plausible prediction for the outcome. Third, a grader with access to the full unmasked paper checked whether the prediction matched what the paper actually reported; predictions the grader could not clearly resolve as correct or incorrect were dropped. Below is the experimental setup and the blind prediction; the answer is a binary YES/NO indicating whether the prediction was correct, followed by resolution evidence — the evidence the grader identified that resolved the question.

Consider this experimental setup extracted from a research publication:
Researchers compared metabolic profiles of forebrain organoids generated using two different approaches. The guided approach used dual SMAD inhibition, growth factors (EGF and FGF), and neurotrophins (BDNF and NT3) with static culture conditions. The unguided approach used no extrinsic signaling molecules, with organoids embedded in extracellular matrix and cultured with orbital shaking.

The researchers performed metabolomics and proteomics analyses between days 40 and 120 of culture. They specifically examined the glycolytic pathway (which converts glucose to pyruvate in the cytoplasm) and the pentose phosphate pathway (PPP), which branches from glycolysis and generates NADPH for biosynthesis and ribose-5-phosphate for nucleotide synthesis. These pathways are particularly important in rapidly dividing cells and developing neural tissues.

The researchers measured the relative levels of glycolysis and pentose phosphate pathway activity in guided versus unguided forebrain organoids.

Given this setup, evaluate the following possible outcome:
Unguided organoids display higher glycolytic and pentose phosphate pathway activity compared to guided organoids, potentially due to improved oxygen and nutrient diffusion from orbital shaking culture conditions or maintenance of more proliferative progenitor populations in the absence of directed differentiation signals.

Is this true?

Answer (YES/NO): NO